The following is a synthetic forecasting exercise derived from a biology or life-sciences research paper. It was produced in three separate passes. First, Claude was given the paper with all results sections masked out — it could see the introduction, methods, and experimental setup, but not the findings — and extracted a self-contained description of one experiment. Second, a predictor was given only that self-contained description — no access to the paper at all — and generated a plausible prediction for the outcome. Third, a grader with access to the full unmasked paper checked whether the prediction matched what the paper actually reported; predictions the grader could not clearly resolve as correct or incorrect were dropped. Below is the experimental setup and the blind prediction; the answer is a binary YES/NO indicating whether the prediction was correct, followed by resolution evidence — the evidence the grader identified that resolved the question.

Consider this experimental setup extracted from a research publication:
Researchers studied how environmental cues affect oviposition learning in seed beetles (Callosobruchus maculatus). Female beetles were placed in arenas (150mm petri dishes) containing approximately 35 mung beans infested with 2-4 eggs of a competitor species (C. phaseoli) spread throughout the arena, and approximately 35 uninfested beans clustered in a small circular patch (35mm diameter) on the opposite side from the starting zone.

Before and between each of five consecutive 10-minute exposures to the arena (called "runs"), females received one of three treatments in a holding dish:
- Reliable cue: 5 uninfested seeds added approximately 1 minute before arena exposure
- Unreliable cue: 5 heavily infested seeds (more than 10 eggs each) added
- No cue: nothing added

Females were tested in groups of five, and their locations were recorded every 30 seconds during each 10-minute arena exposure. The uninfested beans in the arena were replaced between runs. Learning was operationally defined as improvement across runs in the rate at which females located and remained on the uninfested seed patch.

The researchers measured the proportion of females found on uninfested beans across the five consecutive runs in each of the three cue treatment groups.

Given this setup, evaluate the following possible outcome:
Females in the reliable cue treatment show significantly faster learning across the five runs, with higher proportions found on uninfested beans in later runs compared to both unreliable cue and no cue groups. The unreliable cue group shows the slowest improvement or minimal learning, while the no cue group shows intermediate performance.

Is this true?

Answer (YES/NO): NO